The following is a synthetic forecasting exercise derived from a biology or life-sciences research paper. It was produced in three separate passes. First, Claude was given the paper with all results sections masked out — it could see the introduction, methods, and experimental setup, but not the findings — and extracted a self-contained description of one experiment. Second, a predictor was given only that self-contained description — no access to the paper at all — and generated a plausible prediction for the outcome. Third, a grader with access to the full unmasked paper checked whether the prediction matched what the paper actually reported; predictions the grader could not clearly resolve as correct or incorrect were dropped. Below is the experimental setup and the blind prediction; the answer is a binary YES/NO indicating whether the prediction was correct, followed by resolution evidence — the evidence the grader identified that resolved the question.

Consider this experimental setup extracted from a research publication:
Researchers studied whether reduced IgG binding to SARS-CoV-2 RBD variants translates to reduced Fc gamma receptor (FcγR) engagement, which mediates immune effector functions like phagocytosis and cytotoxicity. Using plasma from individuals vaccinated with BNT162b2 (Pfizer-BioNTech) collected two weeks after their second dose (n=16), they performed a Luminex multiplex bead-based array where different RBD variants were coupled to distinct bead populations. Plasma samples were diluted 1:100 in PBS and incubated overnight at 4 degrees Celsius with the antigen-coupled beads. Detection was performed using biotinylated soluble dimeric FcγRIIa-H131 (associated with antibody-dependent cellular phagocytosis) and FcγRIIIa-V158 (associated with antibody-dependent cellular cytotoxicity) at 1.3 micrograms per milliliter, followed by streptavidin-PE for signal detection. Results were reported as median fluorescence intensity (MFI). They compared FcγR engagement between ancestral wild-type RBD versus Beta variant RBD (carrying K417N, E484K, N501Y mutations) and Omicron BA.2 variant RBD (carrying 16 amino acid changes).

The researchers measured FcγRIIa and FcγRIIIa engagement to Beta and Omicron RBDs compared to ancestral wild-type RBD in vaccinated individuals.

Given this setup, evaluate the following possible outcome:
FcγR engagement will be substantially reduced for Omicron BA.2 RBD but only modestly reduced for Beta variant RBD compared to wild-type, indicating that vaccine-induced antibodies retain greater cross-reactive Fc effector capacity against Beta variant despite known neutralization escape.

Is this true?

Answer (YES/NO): NO